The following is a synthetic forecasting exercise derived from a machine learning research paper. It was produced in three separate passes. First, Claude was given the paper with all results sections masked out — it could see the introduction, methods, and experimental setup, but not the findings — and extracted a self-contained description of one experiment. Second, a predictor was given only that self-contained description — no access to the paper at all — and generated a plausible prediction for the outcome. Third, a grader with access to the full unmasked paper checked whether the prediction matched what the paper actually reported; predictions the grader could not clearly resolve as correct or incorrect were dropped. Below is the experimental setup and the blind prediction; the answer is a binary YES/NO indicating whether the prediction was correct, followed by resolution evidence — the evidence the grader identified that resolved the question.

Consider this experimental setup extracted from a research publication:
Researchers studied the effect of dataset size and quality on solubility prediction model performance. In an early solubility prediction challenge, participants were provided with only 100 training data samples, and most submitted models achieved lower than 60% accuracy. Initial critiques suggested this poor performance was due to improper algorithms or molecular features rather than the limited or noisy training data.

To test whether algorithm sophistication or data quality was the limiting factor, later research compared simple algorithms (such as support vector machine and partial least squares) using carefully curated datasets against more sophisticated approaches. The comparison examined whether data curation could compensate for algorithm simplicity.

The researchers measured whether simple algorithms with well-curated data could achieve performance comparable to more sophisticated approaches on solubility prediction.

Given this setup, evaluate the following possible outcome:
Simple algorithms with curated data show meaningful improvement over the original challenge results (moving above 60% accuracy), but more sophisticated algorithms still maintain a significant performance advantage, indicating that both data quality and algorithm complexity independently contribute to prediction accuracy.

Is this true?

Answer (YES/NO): NO